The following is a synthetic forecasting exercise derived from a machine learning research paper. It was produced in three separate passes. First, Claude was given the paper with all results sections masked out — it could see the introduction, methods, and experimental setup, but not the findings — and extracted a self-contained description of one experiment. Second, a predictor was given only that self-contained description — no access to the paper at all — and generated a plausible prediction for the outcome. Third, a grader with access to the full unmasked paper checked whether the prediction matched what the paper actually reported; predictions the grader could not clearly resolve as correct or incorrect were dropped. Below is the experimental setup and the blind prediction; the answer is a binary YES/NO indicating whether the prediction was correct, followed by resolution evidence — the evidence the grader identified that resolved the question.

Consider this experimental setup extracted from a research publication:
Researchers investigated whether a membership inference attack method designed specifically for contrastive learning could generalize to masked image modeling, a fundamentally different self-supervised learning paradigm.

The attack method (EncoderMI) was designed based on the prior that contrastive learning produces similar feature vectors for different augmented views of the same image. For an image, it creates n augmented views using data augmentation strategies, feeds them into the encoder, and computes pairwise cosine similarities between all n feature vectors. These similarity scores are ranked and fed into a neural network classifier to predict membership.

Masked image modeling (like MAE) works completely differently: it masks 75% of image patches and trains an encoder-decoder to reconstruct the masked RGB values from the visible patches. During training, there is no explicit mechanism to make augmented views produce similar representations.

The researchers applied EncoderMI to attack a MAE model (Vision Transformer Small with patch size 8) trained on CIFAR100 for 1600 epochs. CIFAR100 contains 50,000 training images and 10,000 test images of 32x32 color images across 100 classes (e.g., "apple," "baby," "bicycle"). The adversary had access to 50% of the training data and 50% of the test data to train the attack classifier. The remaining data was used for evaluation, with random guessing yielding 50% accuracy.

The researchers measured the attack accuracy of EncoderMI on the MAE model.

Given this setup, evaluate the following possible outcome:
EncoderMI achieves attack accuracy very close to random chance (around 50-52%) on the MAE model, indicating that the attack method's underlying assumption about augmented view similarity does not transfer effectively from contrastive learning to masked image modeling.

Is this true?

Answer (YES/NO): YES